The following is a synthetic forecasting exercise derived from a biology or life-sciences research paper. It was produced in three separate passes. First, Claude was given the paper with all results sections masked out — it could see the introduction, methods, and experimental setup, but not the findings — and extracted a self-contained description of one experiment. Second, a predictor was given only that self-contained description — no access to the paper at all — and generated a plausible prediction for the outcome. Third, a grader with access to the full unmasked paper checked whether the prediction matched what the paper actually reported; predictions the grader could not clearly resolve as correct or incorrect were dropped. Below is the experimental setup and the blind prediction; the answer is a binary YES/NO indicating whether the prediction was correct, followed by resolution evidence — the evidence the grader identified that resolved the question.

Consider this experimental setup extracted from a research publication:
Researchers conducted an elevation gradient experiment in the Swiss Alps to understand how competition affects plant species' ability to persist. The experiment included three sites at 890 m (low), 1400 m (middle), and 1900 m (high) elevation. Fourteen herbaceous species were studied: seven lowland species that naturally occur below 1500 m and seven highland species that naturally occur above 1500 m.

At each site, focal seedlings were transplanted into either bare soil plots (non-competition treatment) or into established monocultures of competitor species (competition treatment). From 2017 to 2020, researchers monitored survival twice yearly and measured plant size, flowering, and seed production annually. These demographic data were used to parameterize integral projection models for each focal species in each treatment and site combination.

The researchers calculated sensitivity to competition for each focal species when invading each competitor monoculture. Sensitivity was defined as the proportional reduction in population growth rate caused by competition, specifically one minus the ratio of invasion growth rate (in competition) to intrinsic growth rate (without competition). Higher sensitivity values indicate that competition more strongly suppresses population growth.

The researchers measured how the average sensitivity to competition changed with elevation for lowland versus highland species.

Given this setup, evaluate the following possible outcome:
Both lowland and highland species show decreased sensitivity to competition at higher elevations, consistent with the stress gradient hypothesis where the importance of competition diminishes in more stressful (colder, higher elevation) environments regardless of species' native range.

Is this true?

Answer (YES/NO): NO